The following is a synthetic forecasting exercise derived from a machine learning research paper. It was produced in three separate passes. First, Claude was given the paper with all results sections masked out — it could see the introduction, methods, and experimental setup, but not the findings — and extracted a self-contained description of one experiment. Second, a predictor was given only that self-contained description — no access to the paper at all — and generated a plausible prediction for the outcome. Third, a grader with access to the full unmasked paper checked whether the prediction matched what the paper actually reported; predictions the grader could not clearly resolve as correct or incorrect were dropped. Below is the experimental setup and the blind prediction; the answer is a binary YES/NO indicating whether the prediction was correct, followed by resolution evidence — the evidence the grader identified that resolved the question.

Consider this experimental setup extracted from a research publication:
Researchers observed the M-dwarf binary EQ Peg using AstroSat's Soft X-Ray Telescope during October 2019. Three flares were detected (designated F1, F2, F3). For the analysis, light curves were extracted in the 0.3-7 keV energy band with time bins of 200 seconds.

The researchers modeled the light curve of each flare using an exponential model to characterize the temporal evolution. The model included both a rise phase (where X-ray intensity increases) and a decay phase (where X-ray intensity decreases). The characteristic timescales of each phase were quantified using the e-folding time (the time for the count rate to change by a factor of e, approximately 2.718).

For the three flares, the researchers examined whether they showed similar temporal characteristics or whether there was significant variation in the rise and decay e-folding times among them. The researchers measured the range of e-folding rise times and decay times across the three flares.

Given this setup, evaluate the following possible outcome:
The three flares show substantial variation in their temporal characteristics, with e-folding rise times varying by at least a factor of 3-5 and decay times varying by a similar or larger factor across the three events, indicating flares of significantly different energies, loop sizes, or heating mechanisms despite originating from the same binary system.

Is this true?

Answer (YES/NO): YES